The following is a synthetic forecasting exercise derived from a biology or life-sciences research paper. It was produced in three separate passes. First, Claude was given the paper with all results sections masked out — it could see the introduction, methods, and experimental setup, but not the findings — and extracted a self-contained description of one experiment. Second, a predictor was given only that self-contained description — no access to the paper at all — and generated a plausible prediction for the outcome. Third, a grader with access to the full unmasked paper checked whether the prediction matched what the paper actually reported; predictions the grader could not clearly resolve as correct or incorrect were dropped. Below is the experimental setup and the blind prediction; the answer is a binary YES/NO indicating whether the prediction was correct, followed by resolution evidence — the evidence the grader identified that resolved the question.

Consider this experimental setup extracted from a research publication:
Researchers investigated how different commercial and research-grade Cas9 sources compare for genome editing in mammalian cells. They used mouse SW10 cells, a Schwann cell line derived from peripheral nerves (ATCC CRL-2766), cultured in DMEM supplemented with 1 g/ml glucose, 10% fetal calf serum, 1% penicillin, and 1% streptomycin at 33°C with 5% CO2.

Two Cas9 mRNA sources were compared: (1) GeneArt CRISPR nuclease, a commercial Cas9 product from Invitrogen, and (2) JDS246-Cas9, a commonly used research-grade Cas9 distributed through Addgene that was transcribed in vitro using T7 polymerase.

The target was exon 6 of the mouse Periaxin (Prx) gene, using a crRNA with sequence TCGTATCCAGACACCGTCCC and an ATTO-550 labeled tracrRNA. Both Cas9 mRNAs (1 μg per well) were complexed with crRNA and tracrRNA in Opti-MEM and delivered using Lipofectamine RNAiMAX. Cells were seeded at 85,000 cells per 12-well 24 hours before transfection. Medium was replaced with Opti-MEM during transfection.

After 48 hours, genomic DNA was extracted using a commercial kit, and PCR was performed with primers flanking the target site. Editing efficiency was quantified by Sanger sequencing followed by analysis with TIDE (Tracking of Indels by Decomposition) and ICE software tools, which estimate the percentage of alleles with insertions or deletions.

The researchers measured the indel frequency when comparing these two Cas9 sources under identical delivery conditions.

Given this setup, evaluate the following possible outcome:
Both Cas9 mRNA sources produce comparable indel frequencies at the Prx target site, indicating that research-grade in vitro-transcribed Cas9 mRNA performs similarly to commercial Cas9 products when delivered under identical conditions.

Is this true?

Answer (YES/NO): YES